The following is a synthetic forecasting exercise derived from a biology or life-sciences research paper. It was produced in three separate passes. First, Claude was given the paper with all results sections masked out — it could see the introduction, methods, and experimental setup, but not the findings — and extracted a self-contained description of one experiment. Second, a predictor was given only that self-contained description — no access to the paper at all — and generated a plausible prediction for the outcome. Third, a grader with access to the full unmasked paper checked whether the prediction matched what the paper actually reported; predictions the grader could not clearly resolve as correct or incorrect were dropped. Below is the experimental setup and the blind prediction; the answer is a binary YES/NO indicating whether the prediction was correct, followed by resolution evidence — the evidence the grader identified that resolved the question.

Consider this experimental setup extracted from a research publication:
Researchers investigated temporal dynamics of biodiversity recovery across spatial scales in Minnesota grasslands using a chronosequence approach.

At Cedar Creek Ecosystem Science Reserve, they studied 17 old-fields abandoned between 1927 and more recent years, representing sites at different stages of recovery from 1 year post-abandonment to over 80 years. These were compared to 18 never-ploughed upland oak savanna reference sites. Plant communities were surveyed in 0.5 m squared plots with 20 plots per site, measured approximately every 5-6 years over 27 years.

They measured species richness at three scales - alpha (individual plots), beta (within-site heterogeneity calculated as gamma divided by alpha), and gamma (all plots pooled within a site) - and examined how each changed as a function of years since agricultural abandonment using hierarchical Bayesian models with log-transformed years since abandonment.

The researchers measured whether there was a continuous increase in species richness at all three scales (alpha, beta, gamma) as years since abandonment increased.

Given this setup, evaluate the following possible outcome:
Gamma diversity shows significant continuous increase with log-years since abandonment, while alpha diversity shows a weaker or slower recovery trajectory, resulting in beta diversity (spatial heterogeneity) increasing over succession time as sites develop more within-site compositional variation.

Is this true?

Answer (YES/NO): NO